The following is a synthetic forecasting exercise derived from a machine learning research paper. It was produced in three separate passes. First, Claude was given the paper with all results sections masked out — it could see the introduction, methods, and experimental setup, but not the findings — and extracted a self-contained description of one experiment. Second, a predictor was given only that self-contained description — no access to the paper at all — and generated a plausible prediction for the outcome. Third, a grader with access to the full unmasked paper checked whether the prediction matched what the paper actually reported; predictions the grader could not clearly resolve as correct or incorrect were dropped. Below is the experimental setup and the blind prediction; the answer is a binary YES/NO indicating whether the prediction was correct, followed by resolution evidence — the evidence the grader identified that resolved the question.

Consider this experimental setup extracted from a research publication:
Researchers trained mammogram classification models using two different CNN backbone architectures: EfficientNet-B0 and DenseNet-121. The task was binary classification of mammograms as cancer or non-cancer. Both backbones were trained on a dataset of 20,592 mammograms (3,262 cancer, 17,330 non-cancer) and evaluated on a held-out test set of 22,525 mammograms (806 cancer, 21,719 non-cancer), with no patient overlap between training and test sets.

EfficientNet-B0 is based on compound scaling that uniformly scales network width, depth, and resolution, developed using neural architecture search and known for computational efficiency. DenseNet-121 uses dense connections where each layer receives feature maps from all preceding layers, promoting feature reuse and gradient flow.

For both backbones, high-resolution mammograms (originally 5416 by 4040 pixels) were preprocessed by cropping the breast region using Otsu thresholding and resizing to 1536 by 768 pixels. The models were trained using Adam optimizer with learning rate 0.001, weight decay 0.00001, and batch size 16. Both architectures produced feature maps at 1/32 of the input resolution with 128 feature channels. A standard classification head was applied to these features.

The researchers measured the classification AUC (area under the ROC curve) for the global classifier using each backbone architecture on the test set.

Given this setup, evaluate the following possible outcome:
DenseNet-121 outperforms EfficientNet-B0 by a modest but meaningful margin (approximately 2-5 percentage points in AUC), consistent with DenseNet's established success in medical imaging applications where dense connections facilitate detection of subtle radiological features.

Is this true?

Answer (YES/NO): NO